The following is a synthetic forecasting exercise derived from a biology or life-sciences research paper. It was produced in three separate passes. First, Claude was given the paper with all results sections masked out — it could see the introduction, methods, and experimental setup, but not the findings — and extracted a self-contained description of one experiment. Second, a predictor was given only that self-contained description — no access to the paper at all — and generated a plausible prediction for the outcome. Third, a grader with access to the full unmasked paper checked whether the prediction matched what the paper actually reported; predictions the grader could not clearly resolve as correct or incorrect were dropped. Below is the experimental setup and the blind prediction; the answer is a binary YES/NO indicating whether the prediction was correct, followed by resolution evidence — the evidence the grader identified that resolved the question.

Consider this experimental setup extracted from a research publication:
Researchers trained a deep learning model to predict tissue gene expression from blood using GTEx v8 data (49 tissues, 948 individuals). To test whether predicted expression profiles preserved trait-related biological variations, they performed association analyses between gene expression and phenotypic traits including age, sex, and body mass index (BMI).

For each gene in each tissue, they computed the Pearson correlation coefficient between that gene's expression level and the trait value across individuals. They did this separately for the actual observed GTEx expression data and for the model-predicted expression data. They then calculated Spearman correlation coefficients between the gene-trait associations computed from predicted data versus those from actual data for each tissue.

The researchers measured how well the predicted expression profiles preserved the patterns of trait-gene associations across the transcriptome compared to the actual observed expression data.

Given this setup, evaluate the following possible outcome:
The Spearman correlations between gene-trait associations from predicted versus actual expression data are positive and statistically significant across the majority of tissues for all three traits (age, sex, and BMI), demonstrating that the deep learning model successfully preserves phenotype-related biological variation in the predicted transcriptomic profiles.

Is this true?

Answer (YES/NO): YES